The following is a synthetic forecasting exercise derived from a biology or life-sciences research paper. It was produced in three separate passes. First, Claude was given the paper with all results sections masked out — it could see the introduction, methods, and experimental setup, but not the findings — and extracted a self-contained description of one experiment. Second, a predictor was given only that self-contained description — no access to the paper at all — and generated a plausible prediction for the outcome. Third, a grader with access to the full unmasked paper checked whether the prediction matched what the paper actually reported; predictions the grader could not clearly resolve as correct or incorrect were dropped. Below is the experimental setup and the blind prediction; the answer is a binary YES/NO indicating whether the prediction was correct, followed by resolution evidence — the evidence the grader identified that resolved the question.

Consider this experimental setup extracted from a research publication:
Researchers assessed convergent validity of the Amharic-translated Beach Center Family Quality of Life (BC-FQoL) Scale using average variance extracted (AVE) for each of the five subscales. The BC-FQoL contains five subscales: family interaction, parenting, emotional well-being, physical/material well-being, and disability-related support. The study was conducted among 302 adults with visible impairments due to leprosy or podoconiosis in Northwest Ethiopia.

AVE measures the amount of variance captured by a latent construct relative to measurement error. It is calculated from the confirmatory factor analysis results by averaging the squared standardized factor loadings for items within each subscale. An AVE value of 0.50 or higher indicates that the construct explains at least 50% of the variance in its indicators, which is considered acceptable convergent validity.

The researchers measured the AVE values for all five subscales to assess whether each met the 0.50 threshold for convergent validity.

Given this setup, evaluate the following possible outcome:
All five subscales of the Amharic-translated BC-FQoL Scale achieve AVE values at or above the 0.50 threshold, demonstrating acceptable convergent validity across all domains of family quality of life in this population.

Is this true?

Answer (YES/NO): NO